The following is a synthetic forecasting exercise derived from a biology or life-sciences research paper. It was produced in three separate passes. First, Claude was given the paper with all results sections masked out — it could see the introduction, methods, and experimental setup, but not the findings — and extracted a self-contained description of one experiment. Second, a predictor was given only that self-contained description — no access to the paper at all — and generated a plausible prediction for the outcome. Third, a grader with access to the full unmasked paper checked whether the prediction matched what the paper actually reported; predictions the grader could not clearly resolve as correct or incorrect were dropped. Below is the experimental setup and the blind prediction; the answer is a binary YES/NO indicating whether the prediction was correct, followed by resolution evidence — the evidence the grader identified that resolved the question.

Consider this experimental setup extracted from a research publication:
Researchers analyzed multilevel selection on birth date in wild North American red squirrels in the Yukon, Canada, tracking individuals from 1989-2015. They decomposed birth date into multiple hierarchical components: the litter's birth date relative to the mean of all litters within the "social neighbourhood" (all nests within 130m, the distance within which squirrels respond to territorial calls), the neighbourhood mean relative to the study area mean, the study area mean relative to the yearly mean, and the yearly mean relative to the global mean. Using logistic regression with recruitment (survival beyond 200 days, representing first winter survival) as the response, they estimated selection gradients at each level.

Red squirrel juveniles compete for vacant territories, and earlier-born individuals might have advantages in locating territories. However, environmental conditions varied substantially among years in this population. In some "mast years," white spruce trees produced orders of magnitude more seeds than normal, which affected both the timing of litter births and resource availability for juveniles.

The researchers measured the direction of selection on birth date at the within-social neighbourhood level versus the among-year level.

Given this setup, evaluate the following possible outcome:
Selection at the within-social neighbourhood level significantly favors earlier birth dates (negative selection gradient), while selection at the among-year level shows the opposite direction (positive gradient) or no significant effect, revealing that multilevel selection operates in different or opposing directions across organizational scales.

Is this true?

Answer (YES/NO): NO